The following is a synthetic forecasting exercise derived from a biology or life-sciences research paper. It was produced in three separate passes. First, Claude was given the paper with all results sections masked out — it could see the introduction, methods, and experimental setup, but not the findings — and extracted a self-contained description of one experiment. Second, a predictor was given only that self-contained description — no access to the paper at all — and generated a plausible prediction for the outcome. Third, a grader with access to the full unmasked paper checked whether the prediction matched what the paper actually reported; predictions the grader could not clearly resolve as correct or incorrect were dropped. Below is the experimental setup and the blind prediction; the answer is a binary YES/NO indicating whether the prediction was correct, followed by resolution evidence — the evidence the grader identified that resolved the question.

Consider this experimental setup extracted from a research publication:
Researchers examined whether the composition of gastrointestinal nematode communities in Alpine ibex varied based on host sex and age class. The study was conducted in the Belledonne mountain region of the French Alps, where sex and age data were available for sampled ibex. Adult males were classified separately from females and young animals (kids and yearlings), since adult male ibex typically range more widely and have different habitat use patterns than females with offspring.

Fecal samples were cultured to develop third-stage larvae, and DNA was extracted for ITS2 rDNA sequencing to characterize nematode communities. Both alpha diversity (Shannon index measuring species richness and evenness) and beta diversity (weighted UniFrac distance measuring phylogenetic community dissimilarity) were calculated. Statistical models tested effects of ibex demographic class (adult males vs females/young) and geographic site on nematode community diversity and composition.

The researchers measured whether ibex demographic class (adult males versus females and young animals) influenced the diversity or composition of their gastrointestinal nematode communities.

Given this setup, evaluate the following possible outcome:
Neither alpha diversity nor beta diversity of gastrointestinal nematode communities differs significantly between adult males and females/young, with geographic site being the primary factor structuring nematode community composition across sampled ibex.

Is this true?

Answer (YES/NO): NO